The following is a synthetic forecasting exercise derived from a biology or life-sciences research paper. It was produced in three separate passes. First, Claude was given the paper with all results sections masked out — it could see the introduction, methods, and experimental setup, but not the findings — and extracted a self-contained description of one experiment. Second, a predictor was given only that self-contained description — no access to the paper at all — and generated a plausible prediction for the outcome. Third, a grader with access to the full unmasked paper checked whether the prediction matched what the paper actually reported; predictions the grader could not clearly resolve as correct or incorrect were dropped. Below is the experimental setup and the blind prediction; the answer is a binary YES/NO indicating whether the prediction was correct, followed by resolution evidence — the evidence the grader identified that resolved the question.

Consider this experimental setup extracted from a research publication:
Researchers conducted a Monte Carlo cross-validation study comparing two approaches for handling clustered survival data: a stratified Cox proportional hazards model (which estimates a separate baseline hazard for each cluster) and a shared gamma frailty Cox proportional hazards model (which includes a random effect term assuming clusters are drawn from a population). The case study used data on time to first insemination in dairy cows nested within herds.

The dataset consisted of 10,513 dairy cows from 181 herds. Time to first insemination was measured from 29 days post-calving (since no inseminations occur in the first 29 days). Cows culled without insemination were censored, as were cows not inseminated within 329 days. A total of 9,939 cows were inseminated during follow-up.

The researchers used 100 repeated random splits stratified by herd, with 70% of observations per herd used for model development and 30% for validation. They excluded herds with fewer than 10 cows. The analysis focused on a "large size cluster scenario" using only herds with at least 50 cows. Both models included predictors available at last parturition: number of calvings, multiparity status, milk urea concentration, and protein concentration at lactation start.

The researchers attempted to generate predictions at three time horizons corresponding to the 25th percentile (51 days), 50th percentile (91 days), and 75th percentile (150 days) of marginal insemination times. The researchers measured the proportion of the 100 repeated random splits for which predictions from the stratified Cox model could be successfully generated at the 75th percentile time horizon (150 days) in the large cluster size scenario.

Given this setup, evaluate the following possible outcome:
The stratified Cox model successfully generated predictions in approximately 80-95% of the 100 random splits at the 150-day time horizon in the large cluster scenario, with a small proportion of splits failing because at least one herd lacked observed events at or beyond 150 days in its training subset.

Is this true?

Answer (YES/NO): NO